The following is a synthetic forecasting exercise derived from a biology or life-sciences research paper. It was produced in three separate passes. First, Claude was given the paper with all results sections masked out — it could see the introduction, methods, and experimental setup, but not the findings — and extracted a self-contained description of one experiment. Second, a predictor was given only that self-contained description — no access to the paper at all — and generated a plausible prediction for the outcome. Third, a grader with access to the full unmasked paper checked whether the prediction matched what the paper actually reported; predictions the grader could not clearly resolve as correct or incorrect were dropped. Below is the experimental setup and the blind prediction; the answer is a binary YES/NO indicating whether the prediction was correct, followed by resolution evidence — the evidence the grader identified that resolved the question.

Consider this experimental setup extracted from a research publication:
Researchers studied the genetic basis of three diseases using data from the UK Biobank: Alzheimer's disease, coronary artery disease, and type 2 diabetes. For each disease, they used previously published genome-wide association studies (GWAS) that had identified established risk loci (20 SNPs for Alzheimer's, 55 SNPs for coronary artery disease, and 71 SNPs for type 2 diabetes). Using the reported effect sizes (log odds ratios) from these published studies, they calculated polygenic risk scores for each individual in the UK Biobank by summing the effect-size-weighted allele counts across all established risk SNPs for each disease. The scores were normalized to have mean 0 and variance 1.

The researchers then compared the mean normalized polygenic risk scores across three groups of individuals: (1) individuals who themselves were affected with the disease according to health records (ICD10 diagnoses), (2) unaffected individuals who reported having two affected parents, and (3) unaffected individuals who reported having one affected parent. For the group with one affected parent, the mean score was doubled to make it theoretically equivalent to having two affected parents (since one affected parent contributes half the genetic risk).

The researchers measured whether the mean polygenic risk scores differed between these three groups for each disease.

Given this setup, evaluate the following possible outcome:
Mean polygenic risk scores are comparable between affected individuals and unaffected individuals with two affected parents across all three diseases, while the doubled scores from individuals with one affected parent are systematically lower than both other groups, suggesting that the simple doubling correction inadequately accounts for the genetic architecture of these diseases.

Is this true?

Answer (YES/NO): NO